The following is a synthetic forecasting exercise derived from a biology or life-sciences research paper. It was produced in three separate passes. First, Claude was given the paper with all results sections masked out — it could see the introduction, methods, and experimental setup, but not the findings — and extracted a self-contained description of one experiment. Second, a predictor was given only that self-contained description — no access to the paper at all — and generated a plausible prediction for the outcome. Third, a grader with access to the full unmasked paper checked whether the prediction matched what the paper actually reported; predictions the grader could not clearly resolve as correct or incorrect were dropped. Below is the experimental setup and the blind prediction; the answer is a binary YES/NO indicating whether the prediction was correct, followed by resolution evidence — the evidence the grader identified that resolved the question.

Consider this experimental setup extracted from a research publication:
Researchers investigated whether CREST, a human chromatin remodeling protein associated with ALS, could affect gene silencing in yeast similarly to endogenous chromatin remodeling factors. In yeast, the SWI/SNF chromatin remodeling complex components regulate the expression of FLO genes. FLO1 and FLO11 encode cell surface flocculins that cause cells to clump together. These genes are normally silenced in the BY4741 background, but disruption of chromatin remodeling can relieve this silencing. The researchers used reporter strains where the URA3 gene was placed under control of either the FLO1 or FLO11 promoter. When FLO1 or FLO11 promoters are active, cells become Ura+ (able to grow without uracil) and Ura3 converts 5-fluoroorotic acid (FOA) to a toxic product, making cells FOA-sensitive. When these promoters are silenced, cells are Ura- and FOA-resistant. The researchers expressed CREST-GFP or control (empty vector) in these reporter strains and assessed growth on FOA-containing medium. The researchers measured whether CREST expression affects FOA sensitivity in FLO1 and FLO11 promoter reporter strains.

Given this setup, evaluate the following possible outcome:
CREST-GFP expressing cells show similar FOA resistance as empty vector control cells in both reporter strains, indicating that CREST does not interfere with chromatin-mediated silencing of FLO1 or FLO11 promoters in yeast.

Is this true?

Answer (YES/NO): NO